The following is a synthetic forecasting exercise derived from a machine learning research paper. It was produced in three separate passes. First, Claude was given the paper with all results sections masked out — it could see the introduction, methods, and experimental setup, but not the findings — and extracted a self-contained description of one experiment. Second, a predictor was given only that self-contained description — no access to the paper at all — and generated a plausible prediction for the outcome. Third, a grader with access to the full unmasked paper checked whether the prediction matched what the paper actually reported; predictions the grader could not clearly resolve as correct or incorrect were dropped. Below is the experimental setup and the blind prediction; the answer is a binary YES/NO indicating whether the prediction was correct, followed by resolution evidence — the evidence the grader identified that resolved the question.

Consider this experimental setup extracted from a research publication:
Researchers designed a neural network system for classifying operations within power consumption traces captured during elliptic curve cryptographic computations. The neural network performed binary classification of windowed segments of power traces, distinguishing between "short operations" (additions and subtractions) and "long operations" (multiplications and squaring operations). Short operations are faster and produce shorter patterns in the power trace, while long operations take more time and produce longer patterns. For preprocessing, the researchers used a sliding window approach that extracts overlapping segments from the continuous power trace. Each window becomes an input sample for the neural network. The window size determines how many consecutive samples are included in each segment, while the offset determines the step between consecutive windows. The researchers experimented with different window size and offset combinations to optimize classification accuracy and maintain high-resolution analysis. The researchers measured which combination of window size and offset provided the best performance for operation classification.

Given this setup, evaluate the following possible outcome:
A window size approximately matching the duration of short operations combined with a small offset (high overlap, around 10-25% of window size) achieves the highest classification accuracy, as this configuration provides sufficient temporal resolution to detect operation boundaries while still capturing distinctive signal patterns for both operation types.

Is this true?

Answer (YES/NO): NO